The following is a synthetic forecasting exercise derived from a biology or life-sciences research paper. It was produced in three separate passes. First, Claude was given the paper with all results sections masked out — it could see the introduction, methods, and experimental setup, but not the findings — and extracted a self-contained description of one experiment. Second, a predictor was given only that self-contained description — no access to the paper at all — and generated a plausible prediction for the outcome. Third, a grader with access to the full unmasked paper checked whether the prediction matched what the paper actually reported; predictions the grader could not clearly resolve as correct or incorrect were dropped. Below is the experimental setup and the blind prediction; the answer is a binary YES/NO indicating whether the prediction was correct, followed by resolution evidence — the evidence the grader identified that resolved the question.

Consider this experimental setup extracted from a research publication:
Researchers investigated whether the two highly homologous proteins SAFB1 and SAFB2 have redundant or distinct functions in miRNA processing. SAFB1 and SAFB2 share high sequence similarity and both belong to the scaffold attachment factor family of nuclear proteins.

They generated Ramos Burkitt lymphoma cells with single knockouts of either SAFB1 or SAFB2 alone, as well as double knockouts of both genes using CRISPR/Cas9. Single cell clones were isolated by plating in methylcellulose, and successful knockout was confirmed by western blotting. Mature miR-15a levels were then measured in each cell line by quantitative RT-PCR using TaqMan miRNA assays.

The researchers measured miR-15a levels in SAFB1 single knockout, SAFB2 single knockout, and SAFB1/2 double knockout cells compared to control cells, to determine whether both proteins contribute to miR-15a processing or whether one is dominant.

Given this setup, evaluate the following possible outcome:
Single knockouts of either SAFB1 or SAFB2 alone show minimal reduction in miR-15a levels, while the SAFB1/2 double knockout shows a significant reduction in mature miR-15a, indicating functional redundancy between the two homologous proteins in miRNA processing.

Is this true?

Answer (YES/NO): NO